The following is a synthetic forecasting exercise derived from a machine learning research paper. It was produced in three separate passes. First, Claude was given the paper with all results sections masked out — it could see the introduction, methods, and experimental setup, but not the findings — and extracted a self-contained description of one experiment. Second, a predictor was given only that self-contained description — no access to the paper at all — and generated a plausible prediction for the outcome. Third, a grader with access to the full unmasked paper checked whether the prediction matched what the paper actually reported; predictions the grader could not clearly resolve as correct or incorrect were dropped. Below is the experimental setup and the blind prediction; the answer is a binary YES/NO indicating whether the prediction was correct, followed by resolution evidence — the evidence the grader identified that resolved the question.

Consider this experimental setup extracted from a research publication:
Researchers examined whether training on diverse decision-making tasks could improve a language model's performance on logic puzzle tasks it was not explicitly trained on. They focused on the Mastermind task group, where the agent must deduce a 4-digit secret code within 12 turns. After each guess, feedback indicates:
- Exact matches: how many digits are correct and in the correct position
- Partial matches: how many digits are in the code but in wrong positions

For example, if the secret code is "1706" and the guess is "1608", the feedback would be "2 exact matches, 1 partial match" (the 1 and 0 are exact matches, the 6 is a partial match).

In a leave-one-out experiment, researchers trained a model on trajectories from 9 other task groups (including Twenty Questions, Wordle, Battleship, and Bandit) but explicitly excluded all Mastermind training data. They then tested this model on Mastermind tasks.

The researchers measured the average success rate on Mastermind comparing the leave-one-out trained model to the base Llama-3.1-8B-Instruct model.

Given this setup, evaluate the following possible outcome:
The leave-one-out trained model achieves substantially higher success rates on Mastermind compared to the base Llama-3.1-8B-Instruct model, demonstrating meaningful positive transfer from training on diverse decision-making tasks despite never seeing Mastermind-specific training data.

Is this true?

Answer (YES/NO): NO